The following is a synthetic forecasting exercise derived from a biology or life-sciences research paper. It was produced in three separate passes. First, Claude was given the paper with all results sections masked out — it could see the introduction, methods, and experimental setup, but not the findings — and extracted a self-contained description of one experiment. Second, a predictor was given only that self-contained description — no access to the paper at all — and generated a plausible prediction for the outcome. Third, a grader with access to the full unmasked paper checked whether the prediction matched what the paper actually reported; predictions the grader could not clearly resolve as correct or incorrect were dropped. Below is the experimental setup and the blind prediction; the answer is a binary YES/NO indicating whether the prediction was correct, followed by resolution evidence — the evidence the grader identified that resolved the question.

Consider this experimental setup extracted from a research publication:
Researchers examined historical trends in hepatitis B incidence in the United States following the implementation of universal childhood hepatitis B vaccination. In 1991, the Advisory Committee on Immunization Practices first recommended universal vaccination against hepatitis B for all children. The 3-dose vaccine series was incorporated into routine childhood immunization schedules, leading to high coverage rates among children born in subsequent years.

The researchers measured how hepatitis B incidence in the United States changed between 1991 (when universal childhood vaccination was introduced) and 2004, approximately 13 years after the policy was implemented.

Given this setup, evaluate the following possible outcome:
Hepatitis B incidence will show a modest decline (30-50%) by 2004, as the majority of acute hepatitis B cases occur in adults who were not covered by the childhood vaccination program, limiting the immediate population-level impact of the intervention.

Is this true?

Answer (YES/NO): NO